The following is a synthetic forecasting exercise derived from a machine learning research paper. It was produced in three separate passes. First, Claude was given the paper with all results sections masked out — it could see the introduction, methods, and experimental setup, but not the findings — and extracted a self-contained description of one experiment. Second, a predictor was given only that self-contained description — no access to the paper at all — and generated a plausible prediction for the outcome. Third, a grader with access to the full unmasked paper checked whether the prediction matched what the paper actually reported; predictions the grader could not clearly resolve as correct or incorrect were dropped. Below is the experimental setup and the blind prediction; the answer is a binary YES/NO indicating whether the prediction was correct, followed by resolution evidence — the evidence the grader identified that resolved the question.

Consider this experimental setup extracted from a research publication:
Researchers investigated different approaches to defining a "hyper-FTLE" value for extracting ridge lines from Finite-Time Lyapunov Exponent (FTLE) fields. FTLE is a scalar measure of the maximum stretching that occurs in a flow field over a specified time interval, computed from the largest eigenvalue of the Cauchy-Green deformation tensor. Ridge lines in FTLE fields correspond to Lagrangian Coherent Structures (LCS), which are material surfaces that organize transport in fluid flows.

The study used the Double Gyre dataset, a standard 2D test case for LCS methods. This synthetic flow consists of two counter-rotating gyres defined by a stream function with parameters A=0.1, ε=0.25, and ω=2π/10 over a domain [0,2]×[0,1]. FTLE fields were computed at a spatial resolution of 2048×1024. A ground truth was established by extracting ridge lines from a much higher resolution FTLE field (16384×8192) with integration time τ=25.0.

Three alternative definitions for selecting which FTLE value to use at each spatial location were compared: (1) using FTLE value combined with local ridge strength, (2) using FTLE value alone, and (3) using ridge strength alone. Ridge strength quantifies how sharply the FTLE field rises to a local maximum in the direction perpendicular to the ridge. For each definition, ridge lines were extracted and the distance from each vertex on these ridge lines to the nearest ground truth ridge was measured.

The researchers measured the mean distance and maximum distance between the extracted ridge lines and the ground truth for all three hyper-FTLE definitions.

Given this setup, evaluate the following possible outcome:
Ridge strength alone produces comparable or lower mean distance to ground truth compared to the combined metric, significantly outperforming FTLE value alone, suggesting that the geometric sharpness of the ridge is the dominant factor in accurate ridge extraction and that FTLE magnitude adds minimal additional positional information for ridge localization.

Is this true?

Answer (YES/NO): NO